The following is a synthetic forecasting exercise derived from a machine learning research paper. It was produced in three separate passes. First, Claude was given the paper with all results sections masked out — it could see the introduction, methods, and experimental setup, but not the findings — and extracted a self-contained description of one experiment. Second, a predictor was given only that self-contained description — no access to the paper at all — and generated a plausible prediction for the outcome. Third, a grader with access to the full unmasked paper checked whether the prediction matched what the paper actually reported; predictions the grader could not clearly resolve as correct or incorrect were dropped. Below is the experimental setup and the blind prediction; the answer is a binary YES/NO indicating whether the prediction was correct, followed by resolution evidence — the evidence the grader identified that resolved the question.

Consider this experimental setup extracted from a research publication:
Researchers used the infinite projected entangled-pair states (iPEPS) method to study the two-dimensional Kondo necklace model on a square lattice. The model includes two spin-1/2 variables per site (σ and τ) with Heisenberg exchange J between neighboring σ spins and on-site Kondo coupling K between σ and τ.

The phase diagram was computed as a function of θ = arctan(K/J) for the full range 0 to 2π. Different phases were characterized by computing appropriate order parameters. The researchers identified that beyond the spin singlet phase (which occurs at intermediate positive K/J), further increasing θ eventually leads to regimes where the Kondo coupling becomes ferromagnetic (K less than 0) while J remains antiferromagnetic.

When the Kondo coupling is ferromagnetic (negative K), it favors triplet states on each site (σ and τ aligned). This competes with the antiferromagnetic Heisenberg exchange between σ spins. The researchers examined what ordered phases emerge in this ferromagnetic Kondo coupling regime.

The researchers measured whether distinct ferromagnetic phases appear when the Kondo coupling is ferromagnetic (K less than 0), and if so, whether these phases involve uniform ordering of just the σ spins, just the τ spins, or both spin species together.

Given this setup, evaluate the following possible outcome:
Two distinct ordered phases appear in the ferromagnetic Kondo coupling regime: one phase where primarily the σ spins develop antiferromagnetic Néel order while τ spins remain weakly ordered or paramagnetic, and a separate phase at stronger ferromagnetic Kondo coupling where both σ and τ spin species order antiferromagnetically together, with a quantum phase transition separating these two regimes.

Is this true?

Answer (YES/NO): NO